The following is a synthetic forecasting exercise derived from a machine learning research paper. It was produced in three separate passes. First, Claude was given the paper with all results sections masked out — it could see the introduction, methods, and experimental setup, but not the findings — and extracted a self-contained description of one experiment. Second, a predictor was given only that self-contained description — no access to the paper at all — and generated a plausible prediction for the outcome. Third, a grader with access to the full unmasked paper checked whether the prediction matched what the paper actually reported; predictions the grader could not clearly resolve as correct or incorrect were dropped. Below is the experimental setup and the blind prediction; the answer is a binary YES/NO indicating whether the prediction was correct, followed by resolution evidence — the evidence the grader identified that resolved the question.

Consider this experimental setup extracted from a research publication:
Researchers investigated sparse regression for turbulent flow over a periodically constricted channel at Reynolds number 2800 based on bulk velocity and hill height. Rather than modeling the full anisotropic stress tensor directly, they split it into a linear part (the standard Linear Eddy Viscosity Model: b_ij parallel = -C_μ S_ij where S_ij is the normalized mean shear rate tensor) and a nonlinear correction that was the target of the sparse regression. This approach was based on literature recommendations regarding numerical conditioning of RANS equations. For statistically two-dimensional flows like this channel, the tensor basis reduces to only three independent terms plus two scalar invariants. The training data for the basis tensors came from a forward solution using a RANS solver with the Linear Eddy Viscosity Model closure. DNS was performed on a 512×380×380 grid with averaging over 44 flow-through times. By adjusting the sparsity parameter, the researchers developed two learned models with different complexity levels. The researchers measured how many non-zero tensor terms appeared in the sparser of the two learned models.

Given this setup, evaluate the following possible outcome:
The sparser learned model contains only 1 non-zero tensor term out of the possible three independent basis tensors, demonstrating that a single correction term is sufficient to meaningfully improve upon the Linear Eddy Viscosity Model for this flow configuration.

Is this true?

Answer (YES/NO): NO